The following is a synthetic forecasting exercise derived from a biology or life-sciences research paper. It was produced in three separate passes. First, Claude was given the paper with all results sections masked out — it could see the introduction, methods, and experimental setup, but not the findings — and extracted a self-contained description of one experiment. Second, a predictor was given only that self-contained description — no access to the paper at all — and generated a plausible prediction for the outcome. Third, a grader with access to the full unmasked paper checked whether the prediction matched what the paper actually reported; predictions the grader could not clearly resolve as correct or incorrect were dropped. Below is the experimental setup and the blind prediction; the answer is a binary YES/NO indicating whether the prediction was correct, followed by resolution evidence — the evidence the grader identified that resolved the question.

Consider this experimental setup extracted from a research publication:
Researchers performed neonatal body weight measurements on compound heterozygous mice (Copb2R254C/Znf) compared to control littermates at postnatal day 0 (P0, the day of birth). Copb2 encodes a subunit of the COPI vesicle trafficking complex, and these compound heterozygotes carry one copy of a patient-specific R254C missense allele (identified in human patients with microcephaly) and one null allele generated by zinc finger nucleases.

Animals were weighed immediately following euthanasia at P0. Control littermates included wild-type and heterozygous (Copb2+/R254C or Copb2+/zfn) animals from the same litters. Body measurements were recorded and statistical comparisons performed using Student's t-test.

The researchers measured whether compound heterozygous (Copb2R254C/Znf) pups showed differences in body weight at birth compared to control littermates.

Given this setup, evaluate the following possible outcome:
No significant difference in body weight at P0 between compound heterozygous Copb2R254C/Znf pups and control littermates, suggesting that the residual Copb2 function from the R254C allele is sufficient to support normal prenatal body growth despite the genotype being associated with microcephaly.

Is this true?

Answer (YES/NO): NO